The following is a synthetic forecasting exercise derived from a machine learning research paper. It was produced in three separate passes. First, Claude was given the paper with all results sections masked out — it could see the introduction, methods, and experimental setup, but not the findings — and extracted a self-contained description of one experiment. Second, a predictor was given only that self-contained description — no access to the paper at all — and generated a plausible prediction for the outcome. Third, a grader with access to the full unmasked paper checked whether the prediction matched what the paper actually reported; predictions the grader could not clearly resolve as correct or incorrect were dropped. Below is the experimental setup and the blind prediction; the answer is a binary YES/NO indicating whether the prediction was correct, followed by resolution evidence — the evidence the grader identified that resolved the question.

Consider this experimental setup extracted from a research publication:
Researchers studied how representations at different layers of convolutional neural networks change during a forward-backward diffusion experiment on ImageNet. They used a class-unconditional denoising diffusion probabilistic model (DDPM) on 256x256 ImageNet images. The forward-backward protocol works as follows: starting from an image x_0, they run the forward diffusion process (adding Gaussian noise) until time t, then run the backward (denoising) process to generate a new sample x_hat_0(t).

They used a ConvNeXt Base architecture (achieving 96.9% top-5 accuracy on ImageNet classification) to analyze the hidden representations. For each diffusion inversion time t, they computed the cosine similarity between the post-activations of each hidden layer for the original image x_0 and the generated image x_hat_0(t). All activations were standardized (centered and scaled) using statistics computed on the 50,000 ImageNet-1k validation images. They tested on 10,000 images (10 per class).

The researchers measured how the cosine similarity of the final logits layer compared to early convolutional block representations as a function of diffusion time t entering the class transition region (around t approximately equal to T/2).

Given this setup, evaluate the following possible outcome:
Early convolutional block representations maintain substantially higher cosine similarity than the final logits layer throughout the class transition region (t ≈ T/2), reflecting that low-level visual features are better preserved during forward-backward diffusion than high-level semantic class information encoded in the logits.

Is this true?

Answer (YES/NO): YES